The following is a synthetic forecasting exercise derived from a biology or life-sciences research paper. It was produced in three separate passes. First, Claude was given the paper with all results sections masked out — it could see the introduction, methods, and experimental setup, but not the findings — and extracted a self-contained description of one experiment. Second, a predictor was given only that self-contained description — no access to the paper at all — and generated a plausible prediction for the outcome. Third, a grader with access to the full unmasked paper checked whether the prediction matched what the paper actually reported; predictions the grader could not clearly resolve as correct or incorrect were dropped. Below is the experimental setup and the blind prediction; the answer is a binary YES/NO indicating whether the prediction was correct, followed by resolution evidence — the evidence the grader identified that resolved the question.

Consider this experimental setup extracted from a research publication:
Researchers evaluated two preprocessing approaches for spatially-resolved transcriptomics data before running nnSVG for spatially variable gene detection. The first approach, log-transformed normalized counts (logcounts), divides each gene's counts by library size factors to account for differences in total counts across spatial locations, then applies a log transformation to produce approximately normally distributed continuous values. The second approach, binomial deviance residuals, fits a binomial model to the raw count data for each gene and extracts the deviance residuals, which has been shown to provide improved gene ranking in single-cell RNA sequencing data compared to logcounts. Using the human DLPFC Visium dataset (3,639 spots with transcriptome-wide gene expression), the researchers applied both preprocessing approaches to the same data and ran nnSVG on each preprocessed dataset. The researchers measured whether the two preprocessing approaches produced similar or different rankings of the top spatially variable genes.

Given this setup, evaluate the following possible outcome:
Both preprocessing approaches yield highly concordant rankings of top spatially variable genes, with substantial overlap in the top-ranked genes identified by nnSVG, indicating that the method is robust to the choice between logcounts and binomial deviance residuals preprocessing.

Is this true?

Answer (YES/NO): YES